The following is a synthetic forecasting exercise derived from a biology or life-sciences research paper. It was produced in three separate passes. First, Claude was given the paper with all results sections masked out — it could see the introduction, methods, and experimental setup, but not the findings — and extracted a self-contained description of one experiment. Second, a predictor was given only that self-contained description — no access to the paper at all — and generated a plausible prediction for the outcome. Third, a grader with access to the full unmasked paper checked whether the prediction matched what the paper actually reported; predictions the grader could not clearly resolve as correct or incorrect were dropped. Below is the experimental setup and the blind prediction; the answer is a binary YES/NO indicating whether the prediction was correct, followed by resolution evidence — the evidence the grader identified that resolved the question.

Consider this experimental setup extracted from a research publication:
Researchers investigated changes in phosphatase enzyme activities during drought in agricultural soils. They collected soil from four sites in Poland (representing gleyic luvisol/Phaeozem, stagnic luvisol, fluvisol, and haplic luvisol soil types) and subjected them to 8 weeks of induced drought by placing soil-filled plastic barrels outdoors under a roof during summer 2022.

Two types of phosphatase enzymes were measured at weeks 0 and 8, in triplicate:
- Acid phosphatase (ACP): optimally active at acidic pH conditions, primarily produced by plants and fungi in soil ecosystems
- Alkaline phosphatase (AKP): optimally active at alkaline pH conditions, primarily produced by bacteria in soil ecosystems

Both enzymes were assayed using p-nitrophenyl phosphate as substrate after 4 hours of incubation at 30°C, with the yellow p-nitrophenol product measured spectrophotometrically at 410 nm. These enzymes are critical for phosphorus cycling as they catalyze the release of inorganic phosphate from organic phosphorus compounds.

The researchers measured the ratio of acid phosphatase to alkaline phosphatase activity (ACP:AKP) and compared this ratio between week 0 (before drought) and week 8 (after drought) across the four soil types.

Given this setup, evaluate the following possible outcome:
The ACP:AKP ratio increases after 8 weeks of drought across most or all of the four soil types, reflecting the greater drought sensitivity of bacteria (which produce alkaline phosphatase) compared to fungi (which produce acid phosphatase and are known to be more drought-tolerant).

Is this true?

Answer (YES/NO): NO